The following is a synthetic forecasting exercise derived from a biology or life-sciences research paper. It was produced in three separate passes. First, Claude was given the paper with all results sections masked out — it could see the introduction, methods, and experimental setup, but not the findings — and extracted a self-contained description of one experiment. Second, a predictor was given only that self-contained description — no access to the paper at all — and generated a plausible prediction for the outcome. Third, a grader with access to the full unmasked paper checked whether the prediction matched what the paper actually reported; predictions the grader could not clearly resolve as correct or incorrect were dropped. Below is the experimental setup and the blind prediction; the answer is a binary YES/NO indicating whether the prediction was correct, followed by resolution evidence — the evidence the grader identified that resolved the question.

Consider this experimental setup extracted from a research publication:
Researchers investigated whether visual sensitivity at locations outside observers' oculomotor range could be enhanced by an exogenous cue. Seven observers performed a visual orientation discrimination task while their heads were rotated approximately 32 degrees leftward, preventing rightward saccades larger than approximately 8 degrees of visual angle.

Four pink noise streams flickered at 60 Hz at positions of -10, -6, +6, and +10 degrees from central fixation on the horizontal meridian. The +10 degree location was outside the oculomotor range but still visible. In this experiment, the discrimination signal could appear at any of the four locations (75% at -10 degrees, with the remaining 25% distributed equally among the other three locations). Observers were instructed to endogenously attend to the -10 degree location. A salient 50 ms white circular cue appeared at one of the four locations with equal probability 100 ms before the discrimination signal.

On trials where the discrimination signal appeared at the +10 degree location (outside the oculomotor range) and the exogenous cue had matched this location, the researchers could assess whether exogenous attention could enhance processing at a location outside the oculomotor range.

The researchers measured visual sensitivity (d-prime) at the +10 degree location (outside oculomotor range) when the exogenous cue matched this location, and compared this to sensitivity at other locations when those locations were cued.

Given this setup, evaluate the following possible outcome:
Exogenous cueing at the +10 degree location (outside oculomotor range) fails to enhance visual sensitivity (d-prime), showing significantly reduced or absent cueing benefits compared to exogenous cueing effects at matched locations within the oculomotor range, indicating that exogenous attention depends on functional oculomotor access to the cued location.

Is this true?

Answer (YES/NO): NO